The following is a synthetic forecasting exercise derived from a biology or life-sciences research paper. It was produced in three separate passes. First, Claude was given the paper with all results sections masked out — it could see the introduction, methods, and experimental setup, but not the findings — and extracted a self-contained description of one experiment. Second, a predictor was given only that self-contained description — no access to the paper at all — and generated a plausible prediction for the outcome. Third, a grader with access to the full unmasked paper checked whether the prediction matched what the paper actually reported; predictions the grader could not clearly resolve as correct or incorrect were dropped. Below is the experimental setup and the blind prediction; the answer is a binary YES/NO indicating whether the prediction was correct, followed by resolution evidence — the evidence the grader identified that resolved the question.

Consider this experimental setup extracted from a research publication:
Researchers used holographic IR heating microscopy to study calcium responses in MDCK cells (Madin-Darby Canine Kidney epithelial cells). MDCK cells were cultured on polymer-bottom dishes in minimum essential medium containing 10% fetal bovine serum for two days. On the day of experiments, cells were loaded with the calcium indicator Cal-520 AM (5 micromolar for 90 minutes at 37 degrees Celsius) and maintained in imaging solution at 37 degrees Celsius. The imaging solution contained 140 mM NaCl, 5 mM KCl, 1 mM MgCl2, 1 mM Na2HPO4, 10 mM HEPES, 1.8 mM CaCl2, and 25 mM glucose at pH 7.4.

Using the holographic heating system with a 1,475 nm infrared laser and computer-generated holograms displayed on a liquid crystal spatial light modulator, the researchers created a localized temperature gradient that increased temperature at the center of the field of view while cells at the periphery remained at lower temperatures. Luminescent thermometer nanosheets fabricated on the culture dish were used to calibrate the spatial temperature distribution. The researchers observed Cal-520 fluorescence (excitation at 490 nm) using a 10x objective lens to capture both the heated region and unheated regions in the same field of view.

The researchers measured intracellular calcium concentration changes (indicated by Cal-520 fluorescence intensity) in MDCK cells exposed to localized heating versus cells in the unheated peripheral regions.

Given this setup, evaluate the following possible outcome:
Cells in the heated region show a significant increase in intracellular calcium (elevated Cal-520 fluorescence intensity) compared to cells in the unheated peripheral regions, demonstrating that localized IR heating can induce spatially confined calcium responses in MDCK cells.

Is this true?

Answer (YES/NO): YES